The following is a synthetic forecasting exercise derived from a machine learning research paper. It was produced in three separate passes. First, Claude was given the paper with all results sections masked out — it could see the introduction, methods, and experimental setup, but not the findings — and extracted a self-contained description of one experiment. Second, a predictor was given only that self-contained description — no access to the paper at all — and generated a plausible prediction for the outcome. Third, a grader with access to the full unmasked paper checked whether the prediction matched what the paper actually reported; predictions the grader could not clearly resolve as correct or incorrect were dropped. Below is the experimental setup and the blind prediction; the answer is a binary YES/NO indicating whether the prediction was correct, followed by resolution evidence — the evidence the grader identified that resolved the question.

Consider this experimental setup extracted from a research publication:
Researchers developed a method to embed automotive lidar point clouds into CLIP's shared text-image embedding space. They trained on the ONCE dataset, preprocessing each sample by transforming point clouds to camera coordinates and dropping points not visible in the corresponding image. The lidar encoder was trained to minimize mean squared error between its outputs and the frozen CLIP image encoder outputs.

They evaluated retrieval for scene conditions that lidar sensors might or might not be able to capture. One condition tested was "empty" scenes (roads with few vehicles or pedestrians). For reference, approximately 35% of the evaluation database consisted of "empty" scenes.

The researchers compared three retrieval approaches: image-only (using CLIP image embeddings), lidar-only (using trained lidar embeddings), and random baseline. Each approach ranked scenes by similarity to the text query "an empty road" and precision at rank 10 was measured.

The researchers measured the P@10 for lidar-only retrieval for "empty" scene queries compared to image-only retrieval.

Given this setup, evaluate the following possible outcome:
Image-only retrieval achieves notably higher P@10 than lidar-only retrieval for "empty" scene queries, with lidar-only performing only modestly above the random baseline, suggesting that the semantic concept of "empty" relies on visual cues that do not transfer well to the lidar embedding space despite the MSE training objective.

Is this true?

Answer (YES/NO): YES